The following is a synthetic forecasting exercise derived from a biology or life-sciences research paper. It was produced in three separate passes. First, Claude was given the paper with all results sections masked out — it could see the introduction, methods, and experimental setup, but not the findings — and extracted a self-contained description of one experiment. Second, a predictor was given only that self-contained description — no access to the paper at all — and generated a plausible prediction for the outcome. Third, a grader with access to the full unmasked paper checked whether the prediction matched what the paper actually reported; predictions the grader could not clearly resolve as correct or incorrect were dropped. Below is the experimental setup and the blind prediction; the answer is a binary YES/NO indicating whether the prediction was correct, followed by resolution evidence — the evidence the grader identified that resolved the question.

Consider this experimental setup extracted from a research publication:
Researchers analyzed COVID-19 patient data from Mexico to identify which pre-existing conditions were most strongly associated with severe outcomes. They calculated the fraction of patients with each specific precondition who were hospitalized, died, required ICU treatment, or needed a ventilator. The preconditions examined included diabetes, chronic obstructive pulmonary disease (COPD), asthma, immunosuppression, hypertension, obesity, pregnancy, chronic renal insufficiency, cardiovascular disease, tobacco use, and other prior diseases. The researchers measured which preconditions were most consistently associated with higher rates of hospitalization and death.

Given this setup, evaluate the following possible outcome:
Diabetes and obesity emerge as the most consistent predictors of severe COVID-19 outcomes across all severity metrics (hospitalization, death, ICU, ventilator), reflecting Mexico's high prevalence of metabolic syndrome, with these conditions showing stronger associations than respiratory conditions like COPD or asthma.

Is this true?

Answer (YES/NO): NO